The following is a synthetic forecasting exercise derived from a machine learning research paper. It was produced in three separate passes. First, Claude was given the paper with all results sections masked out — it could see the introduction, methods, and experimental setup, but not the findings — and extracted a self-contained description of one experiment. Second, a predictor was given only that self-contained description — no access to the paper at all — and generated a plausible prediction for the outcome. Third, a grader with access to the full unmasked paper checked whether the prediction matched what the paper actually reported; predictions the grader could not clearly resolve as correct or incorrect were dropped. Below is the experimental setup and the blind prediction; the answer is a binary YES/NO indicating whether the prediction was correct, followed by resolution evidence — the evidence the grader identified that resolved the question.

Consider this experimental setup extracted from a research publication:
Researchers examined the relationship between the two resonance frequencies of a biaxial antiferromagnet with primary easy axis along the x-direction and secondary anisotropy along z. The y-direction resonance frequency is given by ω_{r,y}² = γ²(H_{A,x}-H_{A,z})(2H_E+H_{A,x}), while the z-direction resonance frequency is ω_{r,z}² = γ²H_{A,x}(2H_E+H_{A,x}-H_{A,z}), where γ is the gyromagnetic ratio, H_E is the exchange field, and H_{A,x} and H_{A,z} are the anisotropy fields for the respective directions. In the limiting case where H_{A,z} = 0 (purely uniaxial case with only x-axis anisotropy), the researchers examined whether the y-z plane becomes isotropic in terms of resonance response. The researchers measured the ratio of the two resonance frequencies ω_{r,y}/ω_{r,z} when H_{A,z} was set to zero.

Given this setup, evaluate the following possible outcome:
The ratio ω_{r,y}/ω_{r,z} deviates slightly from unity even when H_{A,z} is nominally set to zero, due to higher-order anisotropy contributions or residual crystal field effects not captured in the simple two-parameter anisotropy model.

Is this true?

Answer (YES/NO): NO